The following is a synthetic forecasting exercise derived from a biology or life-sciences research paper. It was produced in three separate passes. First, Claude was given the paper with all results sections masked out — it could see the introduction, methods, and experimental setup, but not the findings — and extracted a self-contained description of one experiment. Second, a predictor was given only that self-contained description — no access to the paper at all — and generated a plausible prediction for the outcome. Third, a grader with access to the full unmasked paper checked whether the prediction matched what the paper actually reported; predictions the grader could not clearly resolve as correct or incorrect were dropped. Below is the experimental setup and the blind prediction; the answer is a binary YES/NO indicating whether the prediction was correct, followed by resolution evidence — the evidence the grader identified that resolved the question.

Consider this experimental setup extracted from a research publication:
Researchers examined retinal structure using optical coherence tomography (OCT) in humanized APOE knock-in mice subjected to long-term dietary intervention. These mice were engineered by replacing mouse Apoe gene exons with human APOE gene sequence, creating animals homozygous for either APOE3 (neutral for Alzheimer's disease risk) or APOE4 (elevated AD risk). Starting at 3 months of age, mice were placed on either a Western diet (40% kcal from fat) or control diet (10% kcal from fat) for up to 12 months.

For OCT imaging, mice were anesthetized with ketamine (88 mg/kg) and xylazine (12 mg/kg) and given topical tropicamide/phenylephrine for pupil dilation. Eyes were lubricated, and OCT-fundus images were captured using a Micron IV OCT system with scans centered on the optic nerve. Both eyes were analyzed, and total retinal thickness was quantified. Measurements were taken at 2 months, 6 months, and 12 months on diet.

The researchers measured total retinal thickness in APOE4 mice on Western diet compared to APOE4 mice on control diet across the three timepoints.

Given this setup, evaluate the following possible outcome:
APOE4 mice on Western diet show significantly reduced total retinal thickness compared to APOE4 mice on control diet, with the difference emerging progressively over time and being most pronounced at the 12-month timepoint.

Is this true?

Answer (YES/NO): NO